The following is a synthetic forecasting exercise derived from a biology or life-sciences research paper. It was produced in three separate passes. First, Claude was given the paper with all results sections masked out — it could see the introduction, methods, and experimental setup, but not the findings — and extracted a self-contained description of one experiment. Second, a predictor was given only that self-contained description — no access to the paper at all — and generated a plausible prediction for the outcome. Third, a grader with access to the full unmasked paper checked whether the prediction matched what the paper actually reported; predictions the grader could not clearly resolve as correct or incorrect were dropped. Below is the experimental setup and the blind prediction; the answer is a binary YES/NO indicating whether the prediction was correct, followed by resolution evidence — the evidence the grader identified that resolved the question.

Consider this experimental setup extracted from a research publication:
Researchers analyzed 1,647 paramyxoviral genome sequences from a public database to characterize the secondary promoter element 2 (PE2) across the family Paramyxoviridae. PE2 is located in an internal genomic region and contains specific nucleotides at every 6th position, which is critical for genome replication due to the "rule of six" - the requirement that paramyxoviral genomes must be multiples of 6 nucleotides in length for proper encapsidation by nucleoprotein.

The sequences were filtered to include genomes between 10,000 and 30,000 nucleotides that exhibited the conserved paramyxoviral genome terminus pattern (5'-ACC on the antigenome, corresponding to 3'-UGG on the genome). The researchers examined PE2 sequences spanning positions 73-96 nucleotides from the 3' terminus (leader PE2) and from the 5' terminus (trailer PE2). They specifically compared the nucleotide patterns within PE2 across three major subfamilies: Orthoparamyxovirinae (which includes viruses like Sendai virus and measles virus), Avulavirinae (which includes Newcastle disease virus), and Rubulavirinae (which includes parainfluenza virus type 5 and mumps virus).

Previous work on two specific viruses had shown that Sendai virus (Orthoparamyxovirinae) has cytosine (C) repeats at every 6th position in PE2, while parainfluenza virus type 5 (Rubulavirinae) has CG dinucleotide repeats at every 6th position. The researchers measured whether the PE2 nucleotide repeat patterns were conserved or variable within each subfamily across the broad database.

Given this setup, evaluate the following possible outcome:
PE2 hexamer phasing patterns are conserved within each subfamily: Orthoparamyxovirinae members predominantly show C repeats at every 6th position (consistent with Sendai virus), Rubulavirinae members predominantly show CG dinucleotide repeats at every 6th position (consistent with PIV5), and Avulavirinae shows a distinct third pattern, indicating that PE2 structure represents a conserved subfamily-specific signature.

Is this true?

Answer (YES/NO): NO